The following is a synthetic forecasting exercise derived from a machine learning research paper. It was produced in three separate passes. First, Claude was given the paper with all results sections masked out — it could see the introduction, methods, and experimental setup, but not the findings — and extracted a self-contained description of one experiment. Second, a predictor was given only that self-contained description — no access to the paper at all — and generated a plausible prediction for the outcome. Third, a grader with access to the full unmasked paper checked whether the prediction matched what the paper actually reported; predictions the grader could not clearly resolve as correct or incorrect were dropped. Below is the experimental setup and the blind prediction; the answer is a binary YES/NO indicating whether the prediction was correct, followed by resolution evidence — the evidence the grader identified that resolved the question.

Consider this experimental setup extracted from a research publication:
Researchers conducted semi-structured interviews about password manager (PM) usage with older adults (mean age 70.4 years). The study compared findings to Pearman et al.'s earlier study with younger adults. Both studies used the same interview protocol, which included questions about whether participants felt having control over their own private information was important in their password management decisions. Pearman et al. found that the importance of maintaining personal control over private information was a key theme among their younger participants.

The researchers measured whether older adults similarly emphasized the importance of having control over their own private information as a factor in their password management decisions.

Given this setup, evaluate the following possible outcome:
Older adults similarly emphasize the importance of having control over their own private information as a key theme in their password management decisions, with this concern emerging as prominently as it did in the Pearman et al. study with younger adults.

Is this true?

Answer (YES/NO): YES